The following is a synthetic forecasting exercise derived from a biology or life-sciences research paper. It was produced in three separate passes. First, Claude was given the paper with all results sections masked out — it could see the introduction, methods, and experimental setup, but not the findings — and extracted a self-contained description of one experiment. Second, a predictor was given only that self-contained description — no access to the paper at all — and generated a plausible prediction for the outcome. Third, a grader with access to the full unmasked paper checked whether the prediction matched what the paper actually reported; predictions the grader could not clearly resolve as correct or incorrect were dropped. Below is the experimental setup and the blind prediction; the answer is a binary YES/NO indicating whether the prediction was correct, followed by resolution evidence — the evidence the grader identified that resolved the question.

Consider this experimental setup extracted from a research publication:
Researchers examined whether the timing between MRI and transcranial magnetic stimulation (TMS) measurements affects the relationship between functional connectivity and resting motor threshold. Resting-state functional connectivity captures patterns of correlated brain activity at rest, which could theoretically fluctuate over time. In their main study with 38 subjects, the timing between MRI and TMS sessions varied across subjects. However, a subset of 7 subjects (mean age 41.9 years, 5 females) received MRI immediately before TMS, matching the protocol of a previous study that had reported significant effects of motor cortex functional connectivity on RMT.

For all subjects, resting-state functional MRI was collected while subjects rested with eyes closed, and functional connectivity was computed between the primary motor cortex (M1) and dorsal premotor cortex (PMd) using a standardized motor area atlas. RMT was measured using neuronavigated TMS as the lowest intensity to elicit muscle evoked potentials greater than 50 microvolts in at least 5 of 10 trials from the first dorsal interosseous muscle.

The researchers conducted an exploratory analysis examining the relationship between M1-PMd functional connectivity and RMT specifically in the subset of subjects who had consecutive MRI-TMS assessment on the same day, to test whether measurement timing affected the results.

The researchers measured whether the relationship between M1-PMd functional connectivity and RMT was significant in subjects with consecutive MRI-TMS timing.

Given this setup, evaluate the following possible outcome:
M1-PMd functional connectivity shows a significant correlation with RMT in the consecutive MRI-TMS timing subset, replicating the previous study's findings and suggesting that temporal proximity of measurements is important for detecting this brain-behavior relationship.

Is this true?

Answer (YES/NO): NO